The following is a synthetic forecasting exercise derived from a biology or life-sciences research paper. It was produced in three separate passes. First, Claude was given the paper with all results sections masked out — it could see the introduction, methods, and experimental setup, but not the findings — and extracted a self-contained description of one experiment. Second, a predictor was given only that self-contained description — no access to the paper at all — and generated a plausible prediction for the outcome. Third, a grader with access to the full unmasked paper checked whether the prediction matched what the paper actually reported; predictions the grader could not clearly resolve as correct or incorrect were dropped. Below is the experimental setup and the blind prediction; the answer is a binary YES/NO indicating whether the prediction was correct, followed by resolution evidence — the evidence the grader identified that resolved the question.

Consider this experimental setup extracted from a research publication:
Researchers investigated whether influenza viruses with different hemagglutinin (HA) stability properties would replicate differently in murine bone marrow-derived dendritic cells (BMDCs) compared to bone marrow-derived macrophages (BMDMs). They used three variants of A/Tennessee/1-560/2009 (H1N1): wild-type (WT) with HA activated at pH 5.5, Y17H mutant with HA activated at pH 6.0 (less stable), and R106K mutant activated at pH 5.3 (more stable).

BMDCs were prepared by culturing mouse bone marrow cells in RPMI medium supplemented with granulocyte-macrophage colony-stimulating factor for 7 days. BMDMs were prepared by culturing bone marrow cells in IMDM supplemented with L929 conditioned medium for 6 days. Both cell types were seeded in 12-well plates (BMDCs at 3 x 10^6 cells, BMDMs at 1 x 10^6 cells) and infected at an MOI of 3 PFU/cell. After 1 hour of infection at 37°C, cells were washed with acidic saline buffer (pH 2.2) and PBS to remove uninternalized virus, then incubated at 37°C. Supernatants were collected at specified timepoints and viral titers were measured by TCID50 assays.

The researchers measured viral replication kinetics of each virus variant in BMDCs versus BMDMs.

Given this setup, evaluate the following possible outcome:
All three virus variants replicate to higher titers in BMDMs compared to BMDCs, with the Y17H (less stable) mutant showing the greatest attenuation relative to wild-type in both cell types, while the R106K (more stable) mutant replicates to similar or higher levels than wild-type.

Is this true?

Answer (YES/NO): NO